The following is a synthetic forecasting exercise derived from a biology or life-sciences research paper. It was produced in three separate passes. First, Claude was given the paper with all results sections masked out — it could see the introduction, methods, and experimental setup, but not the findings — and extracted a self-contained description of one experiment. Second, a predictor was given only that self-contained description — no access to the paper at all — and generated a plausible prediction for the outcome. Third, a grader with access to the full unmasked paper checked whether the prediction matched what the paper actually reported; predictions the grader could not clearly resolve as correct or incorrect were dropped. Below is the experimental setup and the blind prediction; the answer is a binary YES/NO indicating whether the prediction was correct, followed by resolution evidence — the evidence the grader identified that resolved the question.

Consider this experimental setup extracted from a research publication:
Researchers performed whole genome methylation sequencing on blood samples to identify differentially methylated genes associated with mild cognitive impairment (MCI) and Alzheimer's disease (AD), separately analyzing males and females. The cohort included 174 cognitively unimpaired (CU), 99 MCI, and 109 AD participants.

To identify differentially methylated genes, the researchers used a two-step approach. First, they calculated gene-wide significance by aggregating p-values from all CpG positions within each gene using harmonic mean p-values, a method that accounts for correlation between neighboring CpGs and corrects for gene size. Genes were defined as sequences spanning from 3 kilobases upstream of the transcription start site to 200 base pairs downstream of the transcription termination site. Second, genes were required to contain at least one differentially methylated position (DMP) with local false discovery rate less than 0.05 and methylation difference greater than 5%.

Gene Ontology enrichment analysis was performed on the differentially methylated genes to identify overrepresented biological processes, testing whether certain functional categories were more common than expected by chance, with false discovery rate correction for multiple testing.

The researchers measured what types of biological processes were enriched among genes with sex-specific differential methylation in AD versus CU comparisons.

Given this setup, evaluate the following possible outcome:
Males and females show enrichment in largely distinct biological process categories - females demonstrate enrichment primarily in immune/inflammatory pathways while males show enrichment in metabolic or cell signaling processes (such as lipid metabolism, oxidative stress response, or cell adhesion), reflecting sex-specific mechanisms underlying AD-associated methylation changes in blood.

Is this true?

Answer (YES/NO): NO